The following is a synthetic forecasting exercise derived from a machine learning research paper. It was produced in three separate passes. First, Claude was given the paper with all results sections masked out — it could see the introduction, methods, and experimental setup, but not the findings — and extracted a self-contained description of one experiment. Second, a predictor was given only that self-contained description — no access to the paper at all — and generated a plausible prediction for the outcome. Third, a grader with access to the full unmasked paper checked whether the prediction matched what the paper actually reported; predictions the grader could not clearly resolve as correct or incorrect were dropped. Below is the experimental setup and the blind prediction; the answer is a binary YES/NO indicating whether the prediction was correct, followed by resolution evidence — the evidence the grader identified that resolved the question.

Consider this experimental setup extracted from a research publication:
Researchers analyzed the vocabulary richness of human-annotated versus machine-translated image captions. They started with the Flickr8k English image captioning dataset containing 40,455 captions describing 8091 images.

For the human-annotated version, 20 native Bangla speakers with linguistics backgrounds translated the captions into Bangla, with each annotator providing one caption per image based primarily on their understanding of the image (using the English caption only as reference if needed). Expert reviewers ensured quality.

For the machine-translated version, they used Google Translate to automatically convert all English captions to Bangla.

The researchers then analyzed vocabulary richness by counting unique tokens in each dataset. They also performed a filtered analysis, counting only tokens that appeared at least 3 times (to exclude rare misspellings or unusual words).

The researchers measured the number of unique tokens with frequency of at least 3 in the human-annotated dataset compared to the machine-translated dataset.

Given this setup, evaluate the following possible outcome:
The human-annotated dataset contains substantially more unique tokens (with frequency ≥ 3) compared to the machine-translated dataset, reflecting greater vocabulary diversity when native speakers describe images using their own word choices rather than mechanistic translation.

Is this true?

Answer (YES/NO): YES